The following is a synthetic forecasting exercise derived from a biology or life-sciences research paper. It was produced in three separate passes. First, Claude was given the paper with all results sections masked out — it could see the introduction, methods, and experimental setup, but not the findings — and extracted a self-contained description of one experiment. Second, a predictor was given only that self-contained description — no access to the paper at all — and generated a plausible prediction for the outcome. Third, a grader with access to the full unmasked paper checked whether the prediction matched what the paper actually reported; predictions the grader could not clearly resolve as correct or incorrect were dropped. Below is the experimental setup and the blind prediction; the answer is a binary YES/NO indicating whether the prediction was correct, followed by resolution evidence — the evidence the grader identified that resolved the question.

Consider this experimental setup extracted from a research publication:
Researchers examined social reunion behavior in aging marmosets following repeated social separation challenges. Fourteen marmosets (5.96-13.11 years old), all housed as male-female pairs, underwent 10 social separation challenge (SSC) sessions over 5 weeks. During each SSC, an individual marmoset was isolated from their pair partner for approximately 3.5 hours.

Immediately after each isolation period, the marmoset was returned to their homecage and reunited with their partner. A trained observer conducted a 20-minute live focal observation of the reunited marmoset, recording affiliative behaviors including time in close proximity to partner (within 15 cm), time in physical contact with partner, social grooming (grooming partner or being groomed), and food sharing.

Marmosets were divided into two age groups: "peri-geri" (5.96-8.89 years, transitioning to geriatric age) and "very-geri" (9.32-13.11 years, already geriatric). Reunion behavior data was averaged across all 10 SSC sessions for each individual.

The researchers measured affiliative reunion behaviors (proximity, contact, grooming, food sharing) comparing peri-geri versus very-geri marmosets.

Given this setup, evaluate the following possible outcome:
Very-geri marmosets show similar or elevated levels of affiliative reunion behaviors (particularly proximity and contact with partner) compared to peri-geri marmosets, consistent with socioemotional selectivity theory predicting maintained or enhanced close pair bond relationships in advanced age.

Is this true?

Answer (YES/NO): YES